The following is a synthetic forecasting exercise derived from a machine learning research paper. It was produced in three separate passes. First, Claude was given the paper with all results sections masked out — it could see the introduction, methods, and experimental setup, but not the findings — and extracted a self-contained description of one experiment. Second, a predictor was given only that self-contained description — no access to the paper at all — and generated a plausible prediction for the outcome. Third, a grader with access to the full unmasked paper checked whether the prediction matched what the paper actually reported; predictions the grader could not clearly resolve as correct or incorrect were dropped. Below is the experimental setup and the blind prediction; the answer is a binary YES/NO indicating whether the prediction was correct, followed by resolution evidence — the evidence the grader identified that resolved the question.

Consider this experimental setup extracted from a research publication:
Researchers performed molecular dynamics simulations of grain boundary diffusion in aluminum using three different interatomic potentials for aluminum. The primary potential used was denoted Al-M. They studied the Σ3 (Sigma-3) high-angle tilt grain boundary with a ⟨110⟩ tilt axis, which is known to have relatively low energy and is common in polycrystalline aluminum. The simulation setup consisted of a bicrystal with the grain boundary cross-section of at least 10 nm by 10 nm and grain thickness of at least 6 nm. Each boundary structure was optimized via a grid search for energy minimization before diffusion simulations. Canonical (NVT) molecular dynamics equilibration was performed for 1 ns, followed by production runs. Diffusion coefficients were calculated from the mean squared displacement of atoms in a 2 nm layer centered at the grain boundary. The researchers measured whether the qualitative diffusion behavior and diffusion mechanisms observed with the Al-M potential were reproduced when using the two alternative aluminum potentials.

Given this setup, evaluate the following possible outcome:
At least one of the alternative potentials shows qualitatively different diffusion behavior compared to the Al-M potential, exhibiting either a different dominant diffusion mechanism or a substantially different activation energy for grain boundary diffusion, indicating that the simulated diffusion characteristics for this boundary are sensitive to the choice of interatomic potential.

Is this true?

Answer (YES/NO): NO